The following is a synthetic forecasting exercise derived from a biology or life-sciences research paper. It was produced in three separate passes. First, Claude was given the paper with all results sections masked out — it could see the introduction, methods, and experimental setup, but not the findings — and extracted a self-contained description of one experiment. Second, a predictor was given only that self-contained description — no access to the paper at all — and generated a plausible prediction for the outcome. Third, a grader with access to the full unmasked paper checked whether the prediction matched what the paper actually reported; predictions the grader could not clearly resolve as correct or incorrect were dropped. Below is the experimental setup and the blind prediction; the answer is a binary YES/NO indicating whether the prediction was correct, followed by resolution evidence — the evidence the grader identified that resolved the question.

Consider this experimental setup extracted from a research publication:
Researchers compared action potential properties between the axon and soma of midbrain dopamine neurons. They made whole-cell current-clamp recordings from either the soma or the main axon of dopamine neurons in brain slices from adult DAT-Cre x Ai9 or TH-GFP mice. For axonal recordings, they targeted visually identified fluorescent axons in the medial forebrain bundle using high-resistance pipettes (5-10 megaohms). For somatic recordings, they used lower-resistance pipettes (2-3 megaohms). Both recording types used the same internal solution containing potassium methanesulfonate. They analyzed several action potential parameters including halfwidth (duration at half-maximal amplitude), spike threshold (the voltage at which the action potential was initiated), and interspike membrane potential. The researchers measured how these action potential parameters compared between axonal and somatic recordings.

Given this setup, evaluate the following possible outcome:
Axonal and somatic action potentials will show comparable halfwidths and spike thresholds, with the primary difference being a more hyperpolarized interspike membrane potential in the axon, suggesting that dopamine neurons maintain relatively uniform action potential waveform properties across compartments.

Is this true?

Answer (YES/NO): NO